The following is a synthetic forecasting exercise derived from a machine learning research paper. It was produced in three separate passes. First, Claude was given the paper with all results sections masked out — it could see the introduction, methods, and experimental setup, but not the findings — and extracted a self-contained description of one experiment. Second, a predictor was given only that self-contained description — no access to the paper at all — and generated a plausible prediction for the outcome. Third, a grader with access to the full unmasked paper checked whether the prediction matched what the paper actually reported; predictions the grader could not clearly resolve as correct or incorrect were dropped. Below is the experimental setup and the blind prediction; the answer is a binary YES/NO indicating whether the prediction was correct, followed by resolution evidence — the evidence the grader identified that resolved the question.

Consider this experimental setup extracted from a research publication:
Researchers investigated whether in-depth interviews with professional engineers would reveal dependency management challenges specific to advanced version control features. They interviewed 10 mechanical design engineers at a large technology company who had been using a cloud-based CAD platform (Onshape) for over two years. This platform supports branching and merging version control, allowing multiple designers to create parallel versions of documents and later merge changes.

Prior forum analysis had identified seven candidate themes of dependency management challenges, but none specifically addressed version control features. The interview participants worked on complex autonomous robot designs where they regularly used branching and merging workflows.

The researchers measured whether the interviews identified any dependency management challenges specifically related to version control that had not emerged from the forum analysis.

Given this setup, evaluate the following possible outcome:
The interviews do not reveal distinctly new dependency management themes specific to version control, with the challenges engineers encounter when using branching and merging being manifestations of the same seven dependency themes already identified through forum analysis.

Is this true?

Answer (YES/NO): NO